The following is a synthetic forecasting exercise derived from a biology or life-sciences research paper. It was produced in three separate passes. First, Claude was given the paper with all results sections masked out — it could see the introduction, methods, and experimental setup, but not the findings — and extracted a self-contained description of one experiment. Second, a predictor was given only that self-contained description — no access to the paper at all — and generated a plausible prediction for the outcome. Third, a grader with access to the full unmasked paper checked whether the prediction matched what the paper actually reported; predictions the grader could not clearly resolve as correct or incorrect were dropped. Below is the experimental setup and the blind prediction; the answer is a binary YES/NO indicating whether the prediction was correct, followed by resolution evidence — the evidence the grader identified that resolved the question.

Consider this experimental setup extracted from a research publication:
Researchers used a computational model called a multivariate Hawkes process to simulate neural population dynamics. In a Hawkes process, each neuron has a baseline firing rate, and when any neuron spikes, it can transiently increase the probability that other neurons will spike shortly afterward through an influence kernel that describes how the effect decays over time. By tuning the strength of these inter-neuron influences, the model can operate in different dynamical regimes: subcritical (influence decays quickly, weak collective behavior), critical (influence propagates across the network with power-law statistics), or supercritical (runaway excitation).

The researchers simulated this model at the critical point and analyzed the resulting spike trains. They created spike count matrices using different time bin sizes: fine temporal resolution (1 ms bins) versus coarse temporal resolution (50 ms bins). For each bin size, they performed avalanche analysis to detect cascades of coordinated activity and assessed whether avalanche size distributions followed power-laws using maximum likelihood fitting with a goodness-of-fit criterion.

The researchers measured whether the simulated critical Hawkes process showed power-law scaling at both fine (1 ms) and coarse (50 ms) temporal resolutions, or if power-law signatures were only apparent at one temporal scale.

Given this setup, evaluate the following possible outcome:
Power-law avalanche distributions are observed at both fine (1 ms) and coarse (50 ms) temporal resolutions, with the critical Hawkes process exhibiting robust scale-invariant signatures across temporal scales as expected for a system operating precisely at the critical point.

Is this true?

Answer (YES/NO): NO